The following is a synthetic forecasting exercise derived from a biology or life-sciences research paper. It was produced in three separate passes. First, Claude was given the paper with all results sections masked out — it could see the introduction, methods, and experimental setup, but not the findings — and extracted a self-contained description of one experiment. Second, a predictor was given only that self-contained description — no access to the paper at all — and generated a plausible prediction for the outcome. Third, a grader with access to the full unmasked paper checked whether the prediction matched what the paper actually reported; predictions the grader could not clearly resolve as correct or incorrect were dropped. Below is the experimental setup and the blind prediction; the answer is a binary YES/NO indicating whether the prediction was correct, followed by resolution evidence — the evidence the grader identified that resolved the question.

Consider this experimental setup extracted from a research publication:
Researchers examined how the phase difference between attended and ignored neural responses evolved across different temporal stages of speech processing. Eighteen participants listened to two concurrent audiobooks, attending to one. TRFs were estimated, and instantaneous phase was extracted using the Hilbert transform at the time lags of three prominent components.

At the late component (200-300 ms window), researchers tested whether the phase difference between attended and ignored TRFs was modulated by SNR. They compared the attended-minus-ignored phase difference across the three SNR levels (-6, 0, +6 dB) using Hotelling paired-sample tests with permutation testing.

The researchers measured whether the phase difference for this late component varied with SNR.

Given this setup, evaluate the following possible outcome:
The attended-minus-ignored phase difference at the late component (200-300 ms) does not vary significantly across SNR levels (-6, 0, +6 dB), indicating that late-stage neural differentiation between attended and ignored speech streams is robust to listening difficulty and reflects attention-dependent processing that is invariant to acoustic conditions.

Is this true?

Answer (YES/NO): YES